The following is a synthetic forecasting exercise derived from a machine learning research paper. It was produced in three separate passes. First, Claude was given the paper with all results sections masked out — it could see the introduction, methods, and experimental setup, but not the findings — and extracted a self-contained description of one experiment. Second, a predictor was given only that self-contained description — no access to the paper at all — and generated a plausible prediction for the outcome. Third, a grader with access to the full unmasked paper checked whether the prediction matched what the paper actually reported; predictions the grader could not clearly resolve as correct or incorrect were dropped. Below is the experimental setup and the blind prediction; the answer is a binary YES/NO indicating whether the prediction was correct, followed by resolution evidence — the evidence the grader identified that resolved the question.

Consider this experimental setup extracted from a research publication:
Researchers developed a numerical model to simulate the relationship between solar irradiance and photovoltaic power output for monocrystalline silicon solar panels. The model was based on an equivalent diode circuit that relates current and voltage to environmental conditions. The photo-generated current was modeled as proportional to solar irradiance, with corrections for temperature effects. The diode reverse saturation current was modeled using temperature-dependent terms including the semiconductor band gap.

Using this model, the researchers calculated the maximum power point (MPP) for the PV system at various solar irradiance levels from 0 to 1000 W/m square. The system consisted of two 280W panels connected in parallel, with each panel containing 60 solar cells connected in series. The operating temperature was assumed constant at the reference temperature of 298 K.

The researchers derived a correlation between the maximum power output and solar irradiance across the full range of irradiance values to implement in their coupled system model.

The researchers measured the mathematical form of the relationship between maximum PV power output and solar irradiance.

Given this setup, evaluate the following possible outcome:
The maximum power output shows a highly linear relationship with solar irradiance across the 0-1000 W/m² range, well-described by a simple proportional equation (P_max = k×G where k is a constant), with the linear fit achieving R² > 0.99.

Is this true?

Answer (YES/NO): NO